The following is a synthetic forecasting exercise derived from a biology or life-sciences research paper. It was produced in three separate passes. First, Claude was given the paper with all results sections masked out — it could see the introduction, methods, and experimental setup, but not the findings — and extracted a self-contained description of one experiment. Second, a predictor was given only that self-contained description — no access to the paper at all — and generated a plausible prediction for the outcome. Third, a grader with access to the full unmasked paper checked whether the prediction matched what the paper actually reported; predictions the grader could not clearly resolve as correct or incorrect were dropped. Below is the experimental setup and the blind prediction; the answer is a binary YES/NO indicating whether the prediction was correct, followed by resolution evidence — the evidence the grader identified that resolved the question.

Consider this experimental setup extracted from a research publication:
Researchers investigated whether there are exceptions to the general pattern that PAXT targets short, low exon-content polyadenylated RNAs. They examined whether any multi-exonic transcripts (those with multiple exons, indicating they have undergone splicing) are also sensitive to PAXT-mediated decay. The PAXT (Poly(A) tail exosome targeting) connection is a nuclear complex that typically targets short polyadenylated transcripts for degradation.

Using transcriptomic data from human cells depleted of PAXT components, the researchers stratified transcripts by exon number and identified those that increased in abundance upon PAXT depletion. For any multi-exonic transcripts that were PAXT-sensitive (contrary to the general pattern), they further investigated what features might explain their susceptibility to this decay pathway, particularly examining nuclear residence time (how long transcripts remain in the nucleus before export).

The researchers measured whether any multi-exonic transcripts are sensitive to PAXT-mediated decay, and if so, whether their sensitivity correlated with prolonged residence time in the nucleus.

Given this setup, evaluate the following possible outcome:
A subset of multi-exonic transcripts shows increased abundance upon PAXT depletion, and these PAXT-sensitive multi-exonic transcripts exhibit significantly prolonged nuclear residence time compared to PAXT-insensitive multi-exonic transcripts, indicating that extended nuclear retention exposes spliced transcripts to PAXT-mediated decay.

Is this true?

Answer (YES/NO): YES